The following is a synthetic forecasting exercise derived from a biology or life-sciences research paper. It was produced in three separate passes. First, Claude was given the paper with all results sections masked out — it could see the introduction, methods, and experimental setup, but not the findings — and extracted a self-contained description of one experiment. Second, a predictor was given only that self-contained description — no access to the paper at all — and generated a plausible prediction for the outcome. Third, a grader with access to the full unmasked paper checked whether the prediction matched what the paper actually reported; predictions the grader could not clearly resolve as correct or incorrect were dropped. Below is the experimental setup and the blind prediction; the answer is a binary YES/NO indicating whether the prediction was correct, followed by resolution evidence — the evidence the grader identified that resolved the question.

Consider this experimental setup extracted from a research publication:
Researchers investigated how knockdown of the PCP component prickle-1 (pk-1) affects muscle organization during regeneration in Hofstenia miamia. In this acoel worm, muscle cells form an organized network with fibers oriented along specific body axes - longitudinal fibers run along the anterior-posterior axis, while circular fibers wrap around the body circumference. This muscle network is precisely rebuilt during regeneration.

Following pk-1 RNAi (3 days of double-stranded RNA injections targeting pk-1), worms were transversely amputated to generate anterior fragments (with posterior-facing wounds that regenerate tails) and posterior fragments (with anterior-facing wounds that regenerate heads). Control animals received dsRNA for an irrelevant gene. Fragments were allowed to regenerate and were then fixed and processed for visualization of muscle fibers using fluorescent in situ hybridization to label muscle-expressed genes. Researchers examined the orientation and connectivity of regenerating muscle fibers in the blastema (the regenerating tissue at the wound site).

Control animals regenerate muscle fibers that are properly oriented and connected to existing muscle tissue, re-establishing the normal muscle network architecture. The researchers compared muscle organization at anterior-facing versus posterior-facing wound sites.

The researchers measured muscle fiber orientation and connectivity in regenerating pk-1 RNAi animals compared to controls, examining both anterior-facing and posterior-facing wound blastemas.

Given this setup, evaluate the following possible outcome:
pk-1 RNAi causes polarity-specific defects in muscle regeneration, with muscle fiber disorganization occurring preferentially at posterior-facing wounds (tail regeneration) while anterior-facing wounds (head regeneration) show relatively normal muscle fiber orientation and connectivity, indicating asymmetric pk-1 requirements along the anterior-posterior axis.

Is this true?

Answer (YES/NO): NO